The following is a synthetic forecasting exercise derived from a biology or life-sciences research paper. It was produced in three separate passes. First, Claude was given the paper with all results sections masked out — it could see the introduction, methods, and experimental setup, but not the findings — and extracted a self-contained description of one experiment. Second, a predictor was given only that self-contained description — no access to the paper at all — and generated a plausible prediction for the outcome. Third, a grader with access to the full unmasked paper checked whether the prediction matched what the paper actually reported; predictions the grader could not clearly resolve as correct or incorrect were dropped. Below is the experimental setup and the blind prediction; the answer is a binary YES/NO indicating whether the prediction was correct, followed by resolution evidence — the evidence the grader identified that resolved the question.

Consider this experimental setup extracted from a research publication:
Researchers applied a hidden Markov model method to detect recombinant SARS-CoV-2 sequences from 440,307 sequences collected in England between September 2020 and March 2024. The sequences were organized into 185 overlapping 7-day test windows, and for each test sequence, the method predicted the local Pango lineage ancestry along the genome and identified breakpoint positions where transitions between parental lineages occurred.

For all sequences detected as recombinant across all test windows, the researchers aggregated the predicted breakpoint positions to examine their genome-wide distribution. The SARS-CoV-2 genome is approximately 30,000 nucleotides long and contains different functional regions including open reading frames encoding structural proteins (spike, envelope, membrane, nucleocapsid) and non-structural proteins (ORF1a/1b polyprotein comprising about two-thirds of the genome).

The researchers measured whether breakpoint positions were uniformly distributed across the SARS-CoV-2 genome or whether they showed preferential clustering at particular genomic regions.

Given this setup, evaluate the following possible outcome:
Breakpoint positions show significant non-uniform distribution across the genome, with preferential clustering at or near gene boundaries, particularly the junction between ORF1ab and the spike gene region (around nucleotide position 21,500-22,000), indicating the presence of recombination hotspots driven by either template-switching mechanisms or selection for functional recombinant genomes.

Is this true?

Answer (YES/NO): NO